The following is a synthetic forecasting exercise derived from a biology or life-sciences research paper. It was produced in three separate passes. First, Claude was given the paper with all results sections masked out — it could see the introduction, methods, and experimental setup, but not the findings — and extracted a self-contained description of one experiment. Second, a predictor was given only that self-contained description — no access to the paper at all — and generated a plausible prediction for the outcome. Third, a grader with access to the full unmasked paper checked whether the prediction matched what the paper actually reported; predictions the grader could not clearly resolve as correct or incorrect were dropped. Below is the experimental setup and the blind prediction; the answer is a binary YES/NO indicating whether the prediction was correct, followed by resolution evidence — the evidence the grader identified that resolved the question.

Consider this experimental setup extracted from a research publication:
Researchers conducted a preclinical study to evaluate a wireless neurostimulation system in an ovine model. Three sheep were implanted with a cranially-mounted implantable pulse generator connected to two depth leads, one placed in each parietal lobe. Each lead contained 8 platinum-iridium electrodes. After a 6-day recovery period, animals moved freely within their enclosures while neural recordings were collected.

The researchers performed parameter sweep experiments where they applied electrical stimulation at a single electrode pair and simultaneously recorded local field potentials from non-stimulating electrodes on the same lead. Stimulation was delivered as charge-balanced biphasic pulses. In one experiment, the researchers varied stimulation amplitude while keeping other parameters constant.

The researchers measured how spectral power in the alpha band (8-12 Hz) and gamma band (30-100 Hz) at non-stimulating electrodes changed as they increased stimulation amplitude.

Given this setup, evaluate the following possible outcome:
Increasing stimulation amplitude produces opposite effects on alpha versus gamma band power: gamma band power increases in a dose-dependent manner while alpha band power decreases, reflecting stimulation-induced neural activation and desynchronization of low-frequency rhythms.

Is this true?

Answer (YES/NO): NO